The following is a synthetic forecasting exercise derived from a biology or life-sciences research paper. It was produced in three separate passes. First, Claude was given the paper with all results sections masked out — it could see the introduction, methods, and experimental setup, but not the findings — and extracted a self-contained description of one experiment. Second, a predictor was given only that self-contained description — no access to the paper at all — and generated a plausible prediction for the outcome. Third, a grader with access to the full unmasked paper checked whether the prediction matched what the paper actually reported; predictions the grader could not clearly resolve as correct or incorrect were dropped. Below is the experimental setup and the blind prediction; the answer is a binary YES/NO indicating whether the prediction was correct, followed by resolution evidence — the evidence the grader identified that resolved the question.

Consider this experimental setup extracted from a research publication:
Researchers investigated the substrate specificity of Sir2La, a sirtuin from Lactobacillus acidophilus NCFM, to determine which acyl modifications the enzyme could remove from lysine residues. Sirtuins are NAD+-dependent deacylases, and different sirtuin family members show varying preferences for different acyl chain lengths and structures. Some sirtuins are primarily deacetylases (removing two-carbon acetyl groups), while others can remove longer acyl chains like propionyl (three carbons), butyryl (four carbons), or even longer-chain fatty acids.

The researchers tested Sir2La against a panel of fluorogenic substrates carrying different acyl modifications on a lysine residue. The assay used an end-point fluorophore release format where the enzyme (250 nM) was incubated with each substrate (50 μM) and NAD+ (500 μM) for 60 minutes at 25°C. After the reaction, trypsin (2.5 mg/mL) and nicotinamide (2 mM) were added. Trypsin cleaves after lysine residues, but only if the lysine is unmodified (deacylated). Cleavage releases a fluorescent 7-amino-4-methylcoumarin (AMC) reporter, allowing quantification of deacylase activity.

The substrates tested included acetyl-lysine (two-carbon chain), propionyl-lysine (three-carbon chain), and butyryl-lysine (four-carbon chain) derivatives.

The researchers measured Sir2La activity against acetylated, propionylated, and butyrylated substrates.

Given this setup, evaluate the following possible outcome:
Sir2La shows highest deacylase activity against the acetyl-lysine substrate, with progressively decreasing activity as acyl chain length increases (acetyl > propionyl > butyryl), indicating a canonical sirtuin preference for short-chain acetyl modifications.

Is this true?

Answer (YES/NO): NO